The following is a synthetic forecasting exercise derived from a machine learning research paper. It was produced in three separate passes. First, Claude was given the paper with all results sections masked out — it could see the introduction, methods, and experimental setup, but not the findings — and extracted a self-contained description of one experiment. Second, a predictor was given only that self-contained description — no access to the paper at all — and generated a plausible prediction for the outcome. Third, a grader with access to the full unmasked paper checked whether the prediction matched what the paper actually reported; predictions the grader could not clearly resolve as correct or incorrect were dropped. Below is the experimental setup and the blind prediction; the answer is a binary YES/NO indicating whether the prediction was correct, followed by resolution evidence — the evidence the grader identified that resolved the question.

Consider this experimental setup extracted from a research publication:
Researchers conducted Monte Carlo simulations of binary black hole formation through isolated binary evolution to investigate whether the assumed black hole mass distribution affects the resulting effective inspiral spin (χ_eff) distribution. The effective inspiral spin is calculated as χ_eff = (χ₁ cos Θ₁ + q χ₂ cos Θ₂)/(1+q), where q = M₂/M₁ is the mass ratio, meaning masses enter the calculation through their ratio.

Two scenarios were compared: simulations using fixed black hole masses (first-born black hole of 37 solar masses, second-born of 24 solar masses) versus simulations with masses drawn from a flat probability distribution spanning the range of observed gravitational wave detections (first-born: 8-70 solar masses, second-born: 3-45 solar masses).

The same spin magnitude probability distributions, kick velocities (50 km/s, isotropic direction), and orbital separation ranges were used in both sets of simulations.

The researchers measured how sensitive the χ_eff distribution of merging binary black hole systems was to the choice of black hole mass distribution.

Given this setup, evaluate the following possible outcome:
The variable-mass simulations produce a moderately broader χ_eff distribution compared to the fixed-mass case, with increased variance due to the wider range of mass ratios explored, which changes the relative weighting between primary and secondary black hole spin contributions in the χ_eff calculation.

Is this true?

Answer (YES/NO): NO